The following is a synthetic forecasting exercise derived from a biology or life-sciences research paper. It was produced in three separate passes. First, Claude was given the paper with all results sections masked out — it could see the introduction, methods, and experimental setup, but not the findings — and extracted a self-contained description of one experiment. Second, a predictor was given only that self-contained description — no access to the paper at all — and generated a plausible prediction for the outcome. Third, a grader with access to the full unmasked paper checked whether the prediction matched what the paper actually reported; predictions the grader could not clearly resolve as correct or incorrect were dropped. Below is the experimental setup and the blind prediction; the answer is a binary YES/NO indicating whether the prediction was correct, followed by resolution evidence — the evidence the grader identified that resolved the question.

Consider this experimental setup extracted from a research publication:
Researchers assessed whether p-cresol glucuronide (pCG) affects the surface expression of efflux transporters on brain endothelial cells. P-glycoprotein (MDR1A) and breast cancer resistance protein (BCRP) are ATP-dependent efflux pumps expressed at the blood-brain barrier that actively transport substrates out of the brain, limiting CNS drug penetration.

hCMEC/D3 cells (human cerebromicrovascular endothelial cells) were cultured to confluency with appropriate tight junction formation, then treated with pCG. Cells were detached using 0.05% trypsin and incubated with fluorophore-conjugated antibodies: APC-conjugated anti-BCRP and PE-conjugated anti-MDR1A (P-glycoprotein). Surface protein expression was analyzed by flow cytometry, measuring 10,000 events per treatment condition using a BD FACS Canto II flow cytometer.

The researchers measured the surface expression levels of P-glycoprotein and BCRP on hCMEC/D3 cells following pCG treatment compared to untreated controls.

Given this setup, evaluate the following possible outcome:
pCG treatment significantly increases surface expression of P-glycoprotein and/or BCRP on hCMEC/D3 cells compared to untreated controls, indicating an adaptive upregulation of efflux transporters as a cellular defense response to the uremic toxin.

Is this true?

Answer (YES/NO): NO